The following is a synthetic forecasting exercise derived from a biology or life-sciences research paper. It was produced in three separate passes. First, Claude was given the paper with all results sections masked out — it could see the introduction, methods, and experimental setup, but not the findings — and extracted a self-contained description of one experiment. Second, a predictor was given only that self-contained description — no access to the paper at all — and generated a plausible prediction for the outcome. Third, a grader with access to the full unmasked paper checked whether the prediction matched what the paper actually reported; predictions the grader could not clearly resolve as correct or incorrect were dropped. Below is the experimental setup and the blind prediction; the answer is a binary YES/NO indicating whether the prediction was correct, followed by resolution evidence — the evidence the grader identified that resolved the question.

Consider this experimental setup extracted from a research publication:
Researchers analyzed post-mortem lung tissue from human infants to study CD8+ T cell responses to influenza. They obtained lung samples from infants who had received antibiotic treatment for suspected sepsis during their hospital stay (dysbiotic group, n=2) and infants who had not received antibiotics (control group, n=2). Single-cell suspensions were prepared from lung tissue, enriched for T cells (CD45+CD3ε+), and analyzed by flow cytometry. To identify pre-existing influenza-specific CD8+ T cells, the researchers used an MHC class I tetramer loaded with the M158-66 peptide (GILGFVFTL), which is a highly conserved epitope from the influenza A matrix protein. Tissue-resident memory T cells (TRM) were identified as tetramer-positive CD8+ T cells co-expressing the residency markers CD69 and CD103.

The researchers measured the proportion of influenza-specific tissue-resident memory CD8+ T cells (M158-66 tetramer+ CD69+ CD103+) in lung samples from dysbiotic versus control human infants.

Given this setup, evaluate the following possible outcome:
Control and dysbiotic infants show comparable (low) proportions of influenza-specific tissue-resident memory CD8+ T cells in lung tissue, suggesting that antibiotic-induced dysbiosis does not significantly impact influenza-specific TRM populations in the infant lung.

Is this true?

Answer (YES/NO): NO